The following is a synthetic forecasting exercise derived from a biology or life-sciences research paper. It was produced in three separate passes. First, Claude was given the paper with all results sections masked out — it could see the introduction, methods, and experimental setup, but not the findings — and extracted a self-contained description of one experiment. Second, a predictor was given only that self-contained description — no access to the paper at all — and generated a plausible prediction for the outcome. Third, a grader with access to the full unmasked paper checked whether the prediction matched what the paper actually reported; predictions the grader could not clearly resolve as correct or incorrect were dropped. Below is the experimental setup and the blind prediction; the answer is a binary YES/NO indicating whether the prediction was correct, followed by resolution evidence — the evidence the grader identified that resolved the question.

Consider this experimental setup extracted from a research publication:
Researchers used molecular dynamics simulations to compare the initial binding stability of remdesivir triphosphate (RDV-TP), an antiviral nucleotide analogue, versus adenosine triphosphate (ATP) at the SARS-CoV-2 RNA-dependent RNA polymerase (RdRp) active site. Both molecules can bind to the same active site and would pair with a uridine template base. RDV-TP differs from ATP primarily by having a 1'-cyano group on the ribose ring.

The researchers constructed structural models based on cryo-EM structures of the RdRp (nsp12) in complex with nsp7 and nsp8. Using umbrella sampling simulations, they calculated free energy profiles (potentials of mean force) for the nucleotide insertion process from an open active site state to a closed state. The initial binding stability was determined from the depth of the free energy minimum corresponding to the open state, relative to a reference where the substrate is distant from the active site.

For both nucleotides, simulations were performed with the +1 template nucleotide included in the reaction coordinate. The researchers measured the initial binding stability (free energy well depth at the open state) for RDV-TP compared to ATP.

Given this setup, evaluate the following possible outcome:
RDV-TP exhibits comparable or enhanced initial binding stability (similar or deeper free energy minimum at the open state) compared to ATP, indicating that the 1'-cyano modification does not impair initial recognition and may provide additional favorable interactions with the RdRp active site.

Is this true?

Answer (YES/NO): YES